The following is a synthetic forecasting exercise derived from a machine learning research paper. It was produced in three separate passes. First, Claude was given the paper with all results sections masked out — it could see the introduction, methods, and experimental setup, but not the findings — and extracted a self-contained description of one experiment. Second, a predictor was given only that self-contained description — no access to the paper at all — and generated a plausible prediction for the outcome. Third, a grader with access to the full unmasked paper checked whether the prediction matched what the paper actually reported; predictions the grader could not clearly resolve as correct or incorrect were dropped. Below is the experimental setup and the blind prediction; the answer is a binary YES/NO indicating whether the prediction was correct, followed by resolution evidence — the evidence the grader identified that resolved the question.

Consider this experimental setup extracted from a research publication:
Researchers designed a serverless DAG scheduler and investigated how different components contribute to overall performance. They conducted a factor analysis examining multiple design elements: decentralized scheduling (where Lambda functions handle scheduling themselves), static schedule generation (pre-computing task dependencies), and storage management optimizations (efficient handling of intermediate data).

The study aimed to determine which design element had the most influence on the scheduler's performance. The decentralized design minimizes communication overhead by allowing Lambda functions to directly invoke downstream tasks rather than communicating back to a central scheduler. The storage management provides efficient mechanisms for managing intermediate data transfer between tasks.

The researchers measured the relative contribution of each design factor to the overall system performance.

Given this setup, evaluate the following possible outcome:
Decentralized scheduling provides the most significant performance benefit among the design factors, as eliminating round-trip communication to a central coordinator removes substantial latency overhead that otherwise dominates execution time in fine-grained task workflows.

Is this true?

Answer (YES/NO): YES